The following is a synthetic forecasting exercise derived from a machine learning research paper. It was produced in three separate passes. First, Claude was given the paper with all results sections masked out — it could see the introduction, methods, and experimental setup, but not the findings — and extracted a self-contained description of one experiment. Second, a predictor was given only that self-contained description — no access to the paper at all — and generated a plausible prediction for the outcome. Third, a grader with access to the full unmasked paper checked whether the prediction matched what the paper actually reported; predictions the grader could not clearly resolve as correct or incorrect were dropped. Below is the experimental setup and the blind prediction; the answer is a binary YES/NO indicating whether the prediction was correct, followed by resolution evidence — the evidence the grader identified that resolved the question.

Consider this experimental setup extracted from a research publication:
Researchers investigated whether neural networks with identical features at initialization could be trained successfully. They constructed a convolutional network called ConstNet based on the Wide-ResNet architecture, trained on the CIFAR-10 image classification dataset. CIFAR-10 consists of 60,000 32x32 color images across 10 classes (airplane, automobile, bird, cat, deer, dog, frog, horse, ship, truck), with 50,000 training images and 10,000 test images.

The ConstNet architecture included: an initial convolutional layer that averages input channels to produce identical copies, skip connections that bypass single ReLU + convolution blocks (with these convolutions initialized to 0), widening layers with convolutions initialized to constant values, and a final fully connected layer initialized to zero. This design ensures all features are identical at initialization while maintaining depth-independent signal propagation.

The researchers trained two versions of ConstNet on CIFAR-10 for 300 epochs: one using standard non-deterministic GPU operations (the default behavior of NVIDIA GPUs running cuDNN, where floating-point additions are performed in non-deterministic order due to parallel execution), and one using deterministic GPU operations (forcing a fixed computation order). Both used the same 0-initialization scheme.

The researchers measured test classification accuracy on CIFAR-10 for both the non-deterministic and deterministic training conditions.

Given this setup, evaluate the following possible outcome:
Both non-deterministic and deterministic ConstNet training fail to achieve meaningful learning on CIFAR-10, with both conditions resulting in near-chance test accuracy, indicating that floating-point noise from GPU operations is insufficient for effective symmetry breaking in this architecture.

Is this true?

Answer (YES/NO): NO